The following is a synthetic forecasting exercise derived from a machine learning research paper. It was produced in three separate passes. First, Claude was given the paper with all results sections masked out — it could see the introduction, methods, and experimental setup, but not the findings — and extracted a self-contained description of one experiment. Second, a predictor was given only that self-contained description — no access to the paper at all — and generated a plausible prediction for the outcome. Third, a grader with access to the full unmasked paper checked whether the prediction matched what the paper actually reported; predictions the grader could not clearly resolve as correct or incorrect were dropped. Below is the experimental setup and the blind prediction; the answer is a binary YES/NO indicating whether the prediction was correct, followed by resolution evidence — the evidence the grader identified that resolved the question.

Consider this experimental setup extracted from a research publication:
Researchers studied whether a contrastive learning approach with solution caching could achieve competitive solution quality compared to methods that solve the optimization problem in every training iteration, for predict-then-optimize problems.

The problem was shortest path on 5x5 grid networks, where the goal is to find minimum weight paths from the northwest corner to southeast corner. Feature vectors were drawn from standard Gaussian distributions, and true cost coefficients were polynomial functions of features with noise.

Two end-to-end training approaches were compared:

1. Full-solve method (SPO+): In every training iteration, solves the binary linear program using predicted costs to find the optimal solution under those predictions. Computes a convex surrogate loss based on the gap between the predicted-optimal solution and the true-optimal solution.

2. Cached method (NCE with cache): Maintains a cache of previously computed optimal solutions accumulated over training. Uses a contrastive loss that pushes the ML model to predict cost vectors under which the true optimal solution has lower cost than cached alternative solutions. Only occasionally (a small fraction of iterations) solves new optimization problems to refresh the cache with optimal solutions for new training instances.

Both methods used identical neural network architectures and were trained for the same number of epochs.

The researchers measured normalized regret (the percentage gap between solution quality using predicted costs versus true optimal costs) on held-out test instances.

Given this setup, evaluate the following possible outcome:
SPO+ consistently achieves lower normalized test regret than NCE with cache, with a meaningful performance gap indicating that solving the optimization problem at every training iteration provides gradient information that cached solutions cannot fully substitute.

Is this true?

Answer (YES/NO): YES